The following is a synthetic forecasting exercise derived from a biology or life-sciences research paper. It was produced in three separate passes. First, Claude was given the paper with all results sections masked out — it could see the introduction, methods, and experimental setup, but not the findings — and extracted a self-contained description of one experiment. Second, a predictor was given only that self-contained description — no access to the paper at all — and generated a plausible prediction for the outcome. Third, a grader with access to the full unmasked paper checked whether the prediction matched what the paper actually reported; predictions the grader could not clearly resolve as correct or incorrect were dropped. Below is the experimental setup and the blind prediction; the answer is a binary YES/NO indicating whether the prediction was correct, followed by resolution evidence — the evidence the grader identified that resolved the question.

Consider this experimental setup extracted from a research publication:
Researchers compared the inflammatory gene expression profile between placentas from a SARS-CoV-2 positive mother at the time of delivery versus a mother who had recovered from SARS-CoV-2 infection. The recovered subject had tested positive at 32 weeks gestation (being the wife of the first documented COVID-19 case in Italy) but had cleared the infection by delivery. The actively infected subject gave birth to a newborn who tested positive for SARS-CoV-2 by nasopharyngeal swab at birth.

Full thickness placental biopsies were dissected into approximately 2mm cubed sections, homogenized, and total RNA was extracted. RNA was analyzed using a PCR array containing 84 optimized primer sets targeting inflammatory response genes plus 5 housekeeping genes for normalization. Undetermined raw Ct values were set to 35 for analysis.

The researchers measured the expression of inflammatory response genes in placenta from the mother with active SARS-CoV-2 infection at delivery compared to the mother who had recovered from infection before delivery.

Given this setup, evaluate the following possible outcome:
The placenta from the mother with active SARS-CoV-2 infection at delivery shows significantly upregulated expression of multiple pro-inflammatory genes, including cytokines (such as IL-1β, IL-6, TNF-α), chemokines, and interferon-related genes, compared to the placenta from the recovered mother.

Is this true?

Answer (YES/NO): YES